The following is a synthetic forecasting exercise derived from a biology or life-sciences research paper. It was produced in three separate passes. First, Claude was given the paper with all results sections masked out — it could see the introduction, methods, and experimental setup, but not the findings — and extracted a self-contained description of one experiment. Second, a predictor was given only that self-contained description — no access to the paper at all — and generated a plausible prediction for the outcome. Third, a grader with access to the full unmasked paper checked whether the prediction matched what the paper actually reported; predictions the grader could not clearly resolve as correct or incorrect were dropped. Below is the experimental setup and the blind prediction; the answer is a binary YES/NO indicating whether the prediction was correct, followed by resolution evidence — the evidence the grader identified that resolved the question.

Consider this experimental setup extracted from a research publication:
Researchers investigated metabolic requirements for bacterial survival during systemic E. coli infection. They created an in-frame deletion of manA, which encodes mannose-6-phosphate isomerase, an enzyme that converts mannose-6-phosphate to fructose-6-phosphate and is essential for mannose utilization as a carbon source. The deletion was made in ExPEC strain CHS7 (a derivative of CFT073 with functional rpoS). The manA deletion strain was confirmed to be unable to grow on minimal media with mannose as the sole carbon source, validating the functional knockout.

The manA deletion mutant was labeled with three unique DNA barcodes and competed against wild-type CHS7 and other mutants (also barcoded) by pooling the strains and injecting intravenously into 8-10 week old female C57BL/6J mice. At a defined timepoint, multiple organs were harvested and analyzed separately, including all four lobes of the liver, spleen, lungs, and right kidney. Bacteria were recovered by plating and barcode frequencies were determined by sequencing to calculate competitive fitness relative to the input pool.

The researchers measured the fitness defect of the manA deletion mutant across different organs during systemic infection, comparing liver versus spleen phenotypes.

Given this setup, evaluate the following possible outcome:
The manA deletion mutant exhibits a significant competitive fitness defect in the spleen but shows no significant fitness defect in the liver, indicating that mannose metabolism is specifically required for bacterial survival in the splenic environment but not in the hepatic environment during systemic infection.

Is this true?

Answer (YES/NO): NO